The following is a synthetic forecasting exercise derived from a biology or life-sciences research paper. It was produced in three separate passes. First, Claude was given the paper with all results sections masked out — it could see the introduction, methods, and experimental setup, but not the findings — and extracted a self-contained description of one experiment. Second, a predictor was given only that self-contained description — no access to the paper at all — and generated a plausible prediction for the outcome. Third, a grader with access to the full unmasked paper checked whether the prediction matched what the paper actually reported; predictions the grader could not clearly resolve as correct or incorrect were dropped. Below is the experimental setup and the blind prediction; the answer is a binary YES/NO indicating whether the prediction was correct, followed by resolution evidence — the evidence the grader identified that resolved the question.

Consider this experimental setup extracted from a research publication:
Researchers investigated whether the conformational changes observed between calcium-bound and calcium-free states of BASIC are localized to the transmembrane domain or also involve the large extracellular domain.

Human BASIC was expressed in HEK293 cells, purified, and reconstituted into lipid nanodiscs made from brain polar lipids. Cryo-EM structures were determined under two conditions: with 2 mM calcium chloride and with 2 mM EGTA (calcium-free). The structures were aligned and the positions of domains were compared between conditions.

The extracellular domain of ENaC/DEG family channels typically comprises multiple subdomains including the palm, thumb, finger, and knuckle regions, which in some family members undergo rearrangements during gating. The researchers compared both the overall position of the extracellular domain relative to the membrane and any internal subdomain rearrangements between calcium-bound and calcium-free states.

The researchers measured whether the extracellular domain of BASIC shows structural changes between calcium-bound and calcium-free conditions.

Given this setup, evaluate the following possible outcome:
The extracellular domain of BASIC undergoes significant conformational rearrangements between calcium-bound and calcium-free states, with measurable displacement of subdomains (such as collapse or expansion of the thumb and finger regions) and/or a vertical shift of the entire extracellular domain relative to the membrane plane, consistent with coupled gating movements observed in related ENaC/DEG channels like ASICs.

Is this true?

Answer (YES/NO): NO